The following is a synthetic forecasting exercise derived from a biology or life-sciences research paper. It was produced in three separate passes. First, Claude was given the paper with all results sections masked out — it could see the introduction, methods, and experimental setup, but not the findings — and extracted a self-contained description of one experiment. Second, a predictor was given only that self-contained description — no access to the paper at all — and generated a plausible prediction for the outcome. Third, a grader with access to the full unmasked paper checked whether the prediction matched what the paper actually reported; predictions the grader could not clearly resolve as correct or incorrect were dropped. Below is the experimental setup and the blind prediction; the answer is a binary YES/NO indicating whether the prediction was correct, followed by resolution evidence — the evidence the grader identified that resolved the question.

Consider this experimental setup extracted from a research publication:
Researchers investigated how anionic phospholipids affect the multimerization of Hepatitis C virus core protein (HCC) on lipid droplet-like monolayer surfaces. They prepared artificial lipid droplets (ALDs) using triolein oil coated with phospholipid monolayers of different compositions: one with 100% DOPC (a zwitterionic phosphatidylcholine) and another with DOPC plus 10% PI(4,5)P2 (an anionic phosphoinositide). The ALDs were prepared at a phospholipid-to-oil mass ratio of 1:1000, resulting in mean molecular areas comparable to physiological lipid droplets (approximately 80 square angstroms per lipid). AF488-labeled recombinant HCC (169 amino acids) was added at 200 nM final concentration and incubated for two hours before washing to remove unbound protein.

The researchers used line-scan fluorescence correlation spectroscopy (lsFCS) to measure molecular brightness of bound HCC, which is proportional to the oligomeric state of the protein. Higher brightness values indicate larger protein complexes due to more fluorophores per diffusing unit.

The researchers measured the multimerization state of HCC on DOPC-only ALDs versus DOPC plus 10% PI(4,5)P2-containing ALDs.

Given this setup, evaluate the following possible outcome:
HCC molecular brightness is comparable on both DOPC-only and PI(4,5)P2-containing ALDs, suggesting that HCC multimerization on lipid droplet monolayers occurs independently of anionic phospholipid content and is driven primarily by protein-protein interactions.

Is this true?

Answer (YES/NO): NO